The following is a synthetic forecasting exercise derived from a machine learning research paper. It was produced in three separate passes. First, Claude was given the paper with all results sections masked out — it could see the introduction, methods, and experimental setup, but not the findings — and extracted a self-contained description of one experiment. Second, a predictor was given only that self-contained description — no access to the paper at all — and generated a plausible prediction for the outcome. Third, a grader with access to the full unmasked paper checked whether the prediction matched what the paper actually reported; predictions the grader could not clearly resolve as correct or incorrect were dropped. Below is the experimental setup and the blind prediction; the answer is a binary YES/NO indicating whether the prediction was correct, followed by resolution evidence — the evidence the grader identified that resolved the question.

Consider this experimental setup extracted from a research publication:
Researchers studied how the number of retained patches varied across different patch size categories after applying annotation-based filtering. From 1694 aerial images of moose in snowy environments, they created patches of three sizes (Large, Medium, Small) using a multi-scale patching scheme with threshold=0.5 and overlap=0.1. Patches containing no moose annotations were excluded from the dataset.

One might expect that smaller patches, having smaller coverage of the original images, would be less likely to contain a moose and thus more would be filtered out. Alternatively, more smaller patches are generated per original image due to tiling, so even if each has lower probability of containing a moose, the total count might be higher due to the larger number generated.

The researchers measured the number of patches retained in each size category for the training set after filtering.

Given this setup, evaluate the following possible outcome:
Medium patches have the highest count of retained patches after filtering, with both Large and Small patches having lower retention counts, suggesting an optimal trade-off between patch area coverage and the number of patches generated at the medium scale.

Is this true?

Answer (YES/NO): NO